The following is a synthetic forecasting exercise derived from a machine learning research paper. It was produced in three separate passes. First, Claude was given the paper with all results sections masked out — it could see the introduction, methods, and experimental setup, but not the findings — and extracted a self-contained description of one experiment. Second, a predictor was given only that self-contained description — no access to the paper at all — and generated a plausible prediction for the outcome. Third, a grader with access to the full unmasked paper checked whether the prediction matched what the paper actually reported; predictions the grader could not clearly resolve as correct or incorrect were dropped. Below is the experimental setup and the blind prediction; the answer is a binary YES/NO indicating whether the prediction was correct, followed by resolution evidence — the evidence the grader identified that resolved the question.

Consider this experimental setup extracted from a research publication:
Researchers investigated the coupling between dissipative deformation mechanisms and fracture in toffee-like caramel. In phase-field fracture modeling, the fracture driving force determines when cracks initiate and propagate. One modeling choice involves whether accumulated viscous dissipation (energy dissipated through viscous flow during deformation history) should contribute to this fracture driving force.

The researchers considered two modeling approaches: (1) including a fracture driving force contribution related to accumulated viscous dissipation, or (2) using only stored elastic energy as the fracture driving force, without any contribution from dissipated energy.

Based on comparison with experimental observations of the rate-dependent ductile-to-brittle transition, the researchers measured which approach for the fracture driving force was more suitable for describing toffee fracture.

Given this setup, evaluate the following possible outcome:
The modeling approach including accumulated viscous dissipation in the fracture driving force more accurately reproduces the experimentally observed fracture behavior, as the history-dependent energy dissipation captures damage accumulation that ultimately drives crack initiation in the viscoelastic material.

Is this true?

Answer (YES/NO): NO